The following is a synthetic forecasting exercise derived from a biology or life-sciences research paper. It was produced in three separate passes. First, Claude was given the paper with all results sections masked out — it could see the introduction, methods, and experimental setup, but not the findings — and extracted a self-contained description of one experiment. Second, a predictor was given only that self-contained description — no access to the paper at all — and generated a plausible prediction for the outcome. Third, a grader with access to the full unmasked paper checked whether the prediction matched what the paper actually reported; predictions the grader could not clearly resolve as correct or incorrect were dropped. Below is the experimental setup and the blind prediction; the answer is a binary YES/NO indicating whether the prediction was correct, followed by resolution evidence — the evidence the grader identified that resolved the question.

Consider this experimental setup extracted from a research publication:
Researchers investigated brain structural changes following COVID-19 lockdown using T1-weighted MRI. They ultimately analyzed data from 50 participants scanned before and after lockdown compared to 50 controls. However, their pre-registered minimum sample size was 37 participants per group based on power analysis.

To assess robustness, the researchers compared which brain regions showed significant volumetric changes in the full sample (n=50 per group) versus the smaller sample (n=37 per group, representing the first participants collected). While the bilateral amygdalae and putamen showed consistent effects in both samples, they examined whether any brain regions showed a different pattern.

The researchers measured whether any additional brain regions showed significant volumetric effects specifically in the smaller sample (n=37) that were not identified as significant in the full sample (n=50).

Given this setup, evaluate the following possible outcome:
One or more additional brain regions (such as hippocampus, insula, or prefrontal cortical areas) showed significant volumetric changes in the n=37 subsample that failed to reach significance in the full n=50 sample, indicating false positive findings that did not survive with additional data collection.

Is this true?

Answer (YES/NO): YES